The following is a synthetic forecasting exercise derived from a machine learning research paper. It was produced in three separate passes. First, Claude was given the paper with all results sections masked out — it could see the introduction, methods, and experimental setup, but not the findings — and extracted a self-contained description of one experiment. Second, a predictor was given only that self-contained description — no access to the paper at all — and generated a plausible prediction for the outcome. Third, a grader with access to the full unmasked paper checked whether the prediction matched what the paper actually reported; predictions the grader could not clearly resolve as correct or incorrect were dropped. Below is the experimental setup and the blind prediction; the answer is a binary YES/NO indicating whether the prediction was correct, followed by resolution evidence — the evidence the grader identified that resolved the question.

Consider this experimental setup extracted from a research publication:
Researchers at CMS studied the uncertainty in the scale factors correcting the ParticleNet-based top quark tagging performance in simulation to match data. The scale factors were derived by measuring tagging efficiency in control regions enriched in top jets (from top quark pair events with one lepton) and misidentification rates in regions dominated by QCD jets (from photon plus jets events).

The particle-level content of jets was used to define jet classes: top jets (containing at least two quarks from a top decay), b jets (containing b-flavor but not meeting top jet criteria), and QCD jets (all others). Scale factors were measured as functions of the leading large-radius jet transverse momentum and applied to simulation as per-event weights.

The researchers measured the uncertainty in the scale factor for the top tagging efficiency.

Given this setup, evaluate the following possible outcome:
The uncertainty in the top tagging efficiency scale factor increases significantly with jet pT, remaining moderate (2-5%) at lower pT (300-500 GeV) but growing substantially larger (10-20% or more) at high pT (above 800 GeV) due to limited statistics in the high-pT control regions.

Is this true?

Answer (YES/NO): NO